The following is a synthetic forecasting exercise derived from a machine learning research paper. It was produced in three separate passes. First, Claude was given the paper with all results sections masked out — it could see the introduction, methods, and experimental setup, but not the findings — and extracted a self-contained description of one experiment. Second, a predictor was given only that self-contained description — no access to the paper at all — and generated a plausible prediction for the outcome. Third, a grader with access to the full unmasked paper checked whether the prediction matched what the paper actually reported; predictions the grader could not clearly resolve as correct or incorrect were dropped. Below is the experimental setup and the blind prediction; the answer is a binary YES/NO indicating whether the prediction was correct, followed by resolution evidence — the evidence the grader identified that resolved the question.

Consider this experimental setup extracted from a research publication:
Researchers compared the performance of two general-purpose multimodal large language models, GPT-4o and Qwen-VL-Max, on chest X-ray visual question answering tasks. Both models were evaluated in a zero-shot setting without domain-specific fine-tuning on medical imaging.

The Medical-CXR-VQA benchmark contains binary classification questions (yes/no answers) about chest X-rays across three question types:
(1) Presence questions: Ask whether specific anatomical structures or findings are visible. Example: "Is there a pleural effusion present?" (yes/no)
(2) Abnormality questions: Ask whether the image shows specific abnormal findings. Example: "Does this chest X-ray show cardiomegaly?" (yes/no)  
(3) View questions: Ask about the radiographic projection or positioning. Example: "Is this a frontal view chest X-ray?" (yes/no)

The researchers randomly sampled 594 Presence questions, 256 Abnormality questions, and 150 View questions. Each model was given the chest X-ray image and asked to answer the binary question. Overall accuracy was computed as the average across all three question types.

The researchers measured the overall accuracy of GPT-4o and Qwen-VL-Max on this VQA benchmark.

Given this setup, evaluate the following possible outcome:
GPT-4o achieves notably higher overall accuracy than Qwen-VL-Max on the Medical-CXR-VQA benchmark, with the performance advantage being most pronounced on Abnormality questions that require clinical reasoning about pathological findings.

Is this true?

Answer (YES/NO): NO